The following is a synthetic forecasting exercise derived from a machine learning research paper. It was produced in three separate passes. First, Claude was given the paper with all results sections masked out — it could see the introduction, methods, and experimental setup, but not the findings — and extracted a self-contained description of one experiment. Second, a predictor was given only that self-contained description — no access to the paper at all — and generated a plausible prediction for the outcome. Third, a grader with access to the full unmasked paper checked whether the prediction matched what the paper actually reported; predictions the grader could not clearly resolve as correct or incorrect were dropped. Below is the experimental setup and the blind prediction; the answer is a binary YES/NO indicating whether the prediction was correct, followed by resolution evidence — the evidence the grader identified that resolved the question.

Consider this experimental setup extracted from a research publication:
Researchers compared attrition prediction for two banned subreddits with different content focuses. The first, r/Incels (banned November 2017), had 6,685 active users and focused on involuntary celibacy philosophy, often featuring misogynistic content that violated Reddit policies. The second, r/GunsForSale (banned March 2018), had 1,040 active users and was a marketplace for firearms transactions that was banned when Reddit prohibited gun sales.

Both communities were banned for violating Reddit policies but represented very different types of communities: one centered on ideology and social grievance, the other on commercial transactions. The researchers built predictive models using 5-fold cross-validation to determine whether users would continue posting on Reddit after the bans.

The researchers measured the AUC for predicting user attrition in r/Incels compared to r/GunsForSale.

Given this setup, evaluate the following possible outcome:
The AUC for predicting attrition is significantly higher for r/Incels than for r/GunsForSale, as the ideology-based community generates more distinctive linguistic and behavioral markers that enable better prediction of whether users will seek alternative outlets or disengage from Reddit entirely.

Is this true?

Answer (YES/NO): NO